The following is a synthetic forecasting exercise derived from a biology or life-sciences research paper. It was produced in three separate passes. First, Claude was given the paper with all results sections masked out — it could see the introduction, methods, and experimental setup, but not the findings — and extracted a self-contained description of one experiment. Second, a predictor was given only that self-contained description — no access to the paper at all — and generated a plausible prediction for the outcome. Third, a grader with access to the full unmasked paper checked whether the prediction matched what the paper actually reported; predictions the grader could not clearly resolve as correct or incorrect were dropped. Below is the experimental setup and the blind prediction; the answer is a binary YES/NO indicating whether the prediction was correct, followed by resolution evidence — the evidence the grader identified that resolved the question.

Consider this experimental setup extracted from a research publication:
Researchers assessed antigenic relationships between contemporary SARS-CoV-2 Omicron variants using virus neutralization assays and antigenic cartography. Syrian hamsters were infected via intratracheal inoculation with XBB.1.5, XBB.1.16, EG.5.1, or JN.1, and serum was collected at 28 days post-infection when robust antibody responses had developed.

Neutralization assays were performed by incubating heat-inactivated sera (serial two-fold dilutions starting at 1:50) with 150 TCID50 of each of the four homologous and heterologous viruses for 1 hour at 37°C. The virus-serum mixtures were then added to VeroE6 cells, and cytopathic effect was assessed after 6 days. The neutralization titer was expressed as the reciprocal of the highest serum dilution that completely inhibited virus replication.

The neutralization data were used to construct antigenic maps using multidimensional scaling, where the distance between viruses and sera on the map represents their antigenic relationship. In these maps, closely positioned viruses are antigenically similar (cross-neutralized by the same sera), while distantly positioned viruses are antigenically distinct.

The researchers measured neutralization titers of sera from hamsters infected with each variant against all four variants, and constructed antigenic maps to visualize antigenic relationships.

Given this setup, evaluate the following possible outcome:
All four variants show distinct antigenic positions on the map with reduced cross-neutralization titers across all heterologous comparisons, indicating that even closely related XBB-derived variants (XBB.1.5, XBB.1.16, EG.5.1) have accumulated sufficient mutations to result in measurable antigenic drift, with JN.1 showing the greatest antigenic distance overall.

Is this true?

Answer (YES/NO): NO